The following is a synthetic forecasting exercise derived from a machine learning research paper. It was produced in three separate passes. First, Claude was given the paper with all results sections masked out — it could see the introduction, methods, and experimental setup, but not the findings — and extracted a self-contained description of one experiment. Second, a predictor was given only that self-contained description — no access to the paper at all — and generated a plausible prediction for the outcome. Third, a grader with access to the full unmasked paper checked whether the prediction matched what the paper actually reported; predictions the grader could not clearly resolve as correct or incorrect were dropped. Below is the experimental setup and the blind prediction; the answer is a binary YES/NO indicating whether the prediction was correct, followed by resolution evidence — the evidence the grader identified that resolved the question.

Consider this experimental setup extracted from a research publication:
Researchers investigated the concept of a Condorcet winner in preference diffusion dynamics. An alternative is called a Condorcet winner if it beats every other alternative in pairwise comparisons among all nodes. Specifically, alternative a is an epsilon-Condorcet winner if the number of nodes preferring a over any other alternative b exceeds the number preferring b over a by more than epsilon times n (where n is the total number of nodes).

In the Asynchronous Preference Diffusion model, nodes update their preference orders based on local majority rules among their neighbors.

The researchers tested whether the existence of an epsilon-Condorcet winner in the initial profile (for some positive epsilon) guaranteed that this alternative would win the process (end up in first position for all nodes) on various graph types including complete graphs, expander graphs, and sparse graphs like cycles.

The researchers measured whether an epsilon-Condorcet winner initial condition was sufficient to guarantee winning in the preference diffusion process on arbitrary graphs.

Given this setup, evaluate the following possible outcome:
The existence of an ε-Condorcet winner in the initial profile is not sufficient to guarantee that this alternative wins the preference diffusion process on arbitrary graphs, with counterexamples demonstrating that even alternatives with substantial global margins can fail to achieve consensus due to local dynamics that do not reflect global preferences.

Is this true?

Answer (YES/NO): YES